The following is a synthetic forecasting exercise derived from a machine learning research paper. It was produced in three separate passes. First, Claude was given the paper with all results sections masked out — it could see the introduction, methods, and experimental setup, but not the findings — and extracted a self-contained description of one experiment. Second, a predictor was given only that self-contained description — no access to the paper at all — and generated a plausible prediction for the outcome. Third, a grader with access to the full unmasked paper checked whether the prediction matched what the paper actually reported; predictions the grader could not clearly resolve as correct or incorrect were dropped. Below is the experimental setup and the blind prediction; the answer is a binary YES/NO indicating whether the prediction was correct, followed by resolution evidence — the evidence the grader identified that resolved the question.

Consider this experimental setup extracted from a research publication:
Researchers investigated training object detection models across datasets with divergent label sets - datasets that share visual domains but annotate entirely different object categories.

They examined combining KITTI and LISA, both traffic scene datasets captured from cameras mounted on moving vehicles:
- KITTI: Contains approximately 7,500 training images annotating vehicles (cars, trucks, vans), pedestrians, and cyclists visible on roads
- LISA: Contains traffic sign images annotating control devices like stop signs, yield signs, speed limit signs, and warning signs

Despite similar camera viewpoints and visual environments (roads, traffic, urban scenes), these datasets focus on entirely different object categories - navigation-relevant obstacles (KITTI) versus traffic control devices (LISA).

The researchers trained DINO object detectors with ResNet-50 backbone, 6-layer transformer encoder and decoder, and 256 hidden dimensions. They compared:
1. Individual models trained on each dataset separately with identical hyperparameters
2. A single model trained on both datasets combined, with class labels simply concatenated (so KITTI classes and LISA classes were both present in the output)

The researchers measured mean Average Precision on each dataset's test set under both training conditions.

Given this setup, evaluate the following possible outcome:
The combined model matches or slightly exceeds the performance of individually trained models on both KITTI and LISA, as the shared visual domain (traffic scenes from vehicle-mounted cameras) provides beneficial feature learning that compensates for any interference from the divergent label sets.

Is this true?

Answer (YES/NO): NO